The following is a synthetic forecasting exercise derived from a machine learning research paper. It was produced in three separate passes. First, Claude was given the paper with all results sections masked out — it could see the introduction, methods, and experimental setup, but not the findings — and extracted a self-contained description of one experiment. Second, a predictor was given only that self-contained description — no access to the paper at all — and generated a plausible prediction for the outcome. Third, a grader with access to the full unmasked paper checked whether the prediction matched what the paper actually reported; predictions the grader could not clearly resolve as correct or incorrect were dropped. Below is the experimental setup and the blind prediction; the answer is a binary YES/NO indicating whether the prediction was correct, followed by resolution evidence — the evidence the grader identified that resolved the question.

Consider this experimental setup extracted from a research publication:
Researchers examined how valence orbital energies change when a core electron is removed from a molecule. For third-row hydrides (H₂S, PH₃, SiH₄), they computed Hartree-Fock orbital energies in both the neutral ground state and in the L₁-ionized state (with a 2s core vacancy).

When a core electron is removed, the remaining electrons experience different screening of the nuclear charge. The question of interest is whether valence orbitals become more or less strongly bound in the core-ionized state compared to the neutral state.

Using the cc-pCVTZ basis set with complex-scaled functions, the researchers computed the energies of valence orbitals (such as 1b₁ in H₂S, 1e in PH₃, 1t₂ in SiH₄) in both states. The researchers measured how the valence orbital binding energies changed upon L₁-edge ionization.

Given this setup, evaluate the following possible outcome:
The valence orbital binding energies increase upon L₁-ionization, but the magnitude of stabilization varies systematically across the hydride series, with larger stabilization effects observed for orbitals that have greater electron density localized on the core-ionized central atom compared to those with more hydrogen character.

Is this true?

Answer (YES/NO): NO